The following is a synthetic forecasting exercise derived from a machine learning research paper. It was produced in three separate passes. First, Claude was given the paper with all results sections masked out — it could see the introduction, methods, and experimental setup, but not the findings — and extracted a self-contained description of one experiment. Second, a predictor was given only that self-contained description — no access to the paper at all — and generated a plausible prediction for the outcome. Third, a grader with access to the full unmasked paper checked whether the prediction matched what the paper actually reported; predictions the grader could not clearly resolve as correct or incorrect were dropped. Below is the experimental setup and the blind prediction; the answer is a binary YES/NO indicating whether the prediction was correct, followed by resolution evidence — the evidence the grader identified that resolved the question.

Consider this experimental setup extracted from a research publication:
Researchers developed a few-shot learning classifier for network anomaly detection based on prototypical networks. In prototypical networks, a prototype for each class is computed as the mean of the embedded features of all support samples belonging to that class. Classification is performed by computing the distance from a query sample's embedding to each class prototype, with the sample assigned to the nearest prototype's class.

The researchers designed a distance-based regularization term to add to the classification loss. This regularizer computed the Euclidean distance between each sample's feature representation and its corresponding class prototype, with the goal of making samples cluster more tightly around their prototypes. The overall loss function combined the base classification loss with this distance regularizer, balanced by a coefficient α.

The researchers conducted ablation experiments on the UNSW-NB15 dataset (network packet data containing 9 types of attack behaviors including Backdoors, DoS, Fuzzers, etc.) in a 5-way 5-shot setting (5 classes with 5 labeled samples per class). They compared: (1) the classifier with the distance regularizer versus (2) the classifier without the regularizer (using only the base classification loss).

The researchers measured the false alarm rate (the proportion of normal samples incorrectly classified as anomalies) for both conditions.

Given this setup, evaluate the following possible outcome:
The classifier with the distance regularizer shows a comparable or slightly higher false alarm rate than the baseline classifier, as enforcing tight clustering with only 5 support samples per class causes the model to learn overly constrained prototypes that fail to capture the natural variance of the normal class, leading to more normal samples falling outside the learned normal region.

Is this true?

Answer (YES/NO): NO